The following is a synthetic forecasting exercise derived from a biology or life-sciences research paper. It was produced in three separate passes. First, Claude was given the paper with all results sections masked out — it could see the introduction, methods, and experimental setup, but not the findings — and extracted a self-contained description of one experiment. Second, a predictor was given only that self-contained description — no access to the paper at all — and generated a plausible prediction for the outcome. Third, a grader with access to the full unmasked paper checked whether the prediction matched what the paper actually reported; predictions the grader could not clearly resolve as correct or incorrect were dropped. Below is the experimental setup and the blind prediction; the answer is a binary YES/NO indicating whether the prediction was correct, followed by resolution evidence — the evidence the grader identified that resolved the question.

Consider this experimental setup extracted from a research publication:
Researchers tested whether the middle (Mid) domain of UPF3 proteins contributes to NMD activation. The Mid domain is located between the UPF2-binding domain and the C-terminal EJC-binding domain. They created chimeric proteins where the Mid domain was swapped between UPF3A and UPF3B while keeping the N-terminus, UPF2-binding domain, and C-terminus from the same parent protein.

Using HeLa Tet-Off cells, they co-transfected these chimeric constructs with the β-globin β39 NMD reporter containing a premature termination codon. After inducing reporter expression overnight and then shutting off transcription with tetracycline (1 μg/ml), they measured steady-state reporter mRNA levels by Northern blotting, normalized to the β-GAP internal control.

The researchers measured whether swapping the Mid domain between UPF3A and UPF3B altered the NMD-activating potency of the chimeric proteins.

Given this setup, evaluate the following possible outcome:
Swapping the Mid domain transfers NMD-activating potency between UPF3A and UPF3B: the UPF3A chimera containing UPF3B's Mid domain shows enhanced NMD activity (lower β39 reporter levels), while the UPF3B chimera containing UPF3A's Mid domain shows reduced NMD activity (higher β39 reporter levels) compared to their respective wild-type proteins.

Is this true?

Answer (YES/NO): NO